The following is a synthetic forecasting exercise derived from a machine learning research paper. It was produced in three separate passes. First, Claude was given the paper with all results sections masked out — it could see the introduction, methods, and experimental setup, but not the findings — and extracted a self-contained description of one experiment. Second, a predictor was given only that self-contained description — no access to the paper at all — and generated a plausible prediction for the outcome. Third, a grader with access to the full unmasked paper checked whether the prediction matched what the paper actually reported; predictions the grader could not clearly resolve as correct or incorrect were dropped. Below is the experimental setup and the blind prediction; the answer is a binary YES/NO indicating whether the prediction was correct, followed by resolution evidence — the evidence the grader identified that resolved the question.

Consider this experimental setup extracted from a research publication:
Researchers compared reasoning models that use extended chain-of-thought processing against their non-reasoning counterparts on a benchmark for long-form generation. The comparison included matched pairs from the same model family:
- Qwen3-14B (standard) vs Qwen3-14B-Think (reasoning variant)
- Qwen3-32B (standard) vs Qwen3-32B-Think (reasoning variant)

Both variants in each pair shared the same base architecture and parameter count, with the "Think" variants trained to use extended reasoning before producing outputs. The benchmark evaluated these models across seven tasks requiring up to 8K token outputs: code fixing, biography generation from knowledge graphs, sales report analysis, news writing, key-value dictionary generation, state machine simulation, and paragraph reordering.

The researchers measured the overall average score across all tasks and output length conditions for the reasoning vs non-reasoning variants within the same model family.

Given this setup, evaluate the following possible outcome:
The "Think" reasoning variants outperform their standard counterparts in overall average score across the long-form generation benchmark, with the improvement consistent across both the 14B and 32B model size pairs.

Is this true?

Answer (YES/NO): NO